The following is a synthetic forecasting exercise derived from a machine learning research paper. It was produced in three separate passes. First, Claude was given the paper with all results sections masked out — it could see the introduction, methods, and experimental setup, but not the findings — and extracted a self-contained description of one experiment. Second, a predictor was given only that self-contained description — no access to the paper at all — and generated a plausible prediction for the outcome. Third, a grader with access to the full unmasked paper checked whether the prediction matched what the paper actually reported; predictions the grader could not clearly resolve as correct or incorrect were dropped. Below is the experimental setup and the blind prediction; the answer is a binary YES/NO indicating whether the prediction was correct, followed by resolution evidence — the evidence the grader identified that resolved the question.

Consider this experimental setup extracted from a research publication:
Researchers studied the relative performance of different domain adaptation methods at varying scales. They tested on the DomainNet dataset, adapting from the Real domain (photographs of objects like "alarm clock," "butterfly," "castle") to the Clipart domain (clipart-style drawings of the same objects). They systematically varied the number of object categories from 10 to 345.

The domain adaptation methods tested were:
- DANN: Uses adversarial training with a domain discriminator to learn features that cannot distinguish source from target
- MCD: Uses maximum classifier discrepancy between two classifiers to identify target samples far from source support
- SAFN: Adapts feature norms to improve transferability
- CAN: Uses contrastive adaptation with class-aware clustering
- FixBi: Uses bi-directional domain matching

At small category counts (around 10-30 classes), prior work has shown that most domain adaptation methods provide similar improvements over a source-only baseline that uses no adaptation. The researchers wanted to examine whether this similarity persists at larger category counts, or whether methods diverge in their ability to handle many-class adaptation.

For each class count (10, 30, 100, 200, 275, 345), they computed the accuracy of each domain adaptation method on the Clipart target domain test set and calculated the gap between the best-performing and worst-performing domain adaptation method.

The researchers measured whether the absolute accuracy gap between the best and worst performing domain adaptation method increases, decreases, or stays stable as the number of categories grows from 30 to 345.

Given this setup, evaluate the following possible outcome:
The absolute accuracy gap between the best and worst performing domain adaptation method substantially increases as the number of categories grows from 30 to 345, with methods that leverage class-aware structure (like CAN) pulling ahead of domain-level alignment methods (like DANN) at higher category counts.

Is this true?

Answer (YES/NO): NO